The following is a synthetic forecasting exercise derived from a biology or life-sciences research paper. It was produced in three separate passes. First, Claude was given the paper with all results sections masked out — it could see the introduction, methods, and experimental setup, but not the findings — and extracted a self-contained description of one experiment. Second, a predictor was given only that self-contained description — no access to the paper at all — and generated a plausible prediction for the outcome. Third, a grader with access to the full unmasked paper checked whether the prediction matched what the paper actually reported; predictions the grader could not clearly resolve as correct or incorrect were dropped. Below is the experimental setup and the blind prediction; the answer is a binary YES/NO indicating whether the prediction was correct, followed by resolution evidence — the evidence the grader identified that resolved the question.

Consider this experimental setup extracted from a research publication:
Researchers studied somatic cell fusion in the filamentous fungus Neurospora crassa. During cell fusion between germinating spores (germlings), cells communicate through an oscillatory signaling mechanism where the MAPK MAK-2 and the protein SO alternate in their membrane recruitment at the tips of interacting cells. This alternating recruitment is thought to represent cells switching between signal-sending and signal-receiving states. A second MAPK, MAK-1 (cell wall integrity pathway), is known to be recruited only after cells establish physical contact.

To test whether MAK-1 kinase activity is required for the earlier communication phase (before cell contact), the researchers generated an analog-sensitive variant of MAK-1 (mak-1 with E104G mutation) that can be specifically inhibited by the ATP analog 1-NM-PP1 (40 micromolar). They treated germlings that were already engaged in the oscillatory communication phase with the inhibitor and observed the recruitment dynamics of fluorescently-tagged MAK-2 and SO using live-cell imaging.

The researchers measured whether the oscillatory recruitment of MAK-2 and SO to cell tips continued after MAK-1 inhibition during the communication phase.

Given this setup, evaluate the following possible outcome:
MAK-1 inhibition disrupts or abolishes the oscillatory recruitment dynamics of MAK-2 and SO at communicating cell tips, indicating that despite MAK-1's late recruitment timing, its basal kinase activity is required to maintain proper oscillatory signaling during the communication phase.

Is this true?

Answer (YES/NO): YES